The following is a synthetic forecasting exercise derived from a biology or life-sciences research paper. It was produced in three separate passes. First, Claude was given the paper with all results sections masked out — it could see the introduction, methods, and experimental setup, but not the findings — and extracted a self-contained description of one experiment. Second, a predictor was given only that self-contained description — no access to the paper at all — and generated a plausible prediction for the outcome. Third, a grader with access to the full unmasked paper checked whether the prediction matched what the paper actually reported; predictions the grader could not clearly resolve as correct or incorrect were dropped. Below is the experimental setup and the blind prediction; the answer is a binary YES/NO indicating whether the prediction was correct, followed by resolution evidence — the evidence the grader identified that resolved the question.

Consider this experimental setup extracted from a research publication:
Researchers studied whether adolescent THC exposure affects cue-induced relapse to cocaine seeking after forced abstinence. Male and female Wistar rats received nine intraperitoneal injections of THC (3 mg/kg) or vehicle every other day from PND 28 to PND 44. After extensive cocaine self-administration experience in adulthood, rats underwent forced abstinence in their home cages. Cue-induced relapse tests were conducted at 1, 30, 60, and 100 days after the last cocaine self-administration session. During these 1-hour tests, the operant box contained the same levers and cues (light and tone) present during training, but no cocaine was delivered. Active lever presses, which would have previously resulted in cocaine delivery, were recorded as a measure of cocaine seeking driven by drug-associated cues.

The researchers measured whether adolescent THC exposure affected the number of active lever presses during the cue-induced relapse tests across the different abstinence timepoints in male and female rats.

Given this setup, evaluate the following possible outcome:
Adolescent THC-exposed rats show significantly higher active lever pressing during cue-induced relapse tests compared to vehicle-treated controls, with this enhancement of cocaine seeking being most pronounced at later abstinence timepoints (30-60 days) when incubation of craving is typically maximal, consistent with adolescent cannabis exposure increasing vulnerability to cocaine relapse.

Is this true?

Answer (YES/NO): NO